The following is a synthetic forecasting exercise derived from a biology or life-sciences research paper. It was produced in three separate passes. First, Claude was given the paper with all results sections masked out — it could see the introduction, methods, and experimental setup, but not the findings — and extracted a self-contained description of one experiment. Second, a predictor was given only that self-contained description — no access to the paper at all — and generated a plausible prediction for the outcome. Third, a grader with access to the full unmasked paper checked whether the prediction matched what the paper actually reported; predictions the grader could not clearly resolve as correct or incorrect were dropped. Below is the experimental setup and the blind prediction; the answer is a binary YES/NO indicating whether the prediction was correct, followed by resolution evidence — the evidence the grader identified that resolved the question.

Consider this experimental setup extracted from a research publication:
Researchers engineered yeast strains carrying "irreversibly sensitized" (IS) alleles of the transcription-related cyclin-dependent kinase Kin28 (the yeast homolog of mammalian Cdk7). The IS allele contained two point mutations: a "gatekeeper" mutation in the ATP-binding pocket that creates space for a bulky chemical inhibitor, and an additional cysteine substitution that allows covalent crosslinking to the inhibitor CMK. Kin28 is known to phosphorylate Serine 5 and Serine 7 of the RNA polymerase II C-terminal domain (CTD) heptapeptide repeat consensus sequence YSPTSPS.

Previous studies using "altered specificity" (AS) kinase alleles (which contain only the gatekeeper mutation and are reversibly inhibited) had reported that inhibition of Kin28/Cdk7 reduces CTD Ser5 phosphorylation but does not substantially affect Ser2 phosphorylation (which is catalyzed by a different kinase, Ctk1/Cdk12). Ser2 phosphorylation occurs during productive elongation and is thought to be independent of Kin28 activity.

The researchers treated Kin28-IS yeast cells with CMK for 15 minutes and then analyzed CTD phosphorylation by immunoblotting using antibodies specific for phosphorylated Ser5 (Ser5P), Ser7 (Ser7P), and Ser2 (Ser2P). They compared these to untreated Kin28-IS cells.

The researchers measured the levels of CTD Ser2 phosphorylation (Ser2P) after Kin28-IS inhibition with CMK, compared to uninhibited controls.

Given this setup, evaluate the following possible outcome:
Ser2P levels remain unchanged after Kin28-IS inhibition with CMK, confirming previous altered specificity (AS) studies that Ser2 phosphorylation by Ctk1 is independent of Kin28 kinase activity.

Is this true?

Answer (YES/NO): NO